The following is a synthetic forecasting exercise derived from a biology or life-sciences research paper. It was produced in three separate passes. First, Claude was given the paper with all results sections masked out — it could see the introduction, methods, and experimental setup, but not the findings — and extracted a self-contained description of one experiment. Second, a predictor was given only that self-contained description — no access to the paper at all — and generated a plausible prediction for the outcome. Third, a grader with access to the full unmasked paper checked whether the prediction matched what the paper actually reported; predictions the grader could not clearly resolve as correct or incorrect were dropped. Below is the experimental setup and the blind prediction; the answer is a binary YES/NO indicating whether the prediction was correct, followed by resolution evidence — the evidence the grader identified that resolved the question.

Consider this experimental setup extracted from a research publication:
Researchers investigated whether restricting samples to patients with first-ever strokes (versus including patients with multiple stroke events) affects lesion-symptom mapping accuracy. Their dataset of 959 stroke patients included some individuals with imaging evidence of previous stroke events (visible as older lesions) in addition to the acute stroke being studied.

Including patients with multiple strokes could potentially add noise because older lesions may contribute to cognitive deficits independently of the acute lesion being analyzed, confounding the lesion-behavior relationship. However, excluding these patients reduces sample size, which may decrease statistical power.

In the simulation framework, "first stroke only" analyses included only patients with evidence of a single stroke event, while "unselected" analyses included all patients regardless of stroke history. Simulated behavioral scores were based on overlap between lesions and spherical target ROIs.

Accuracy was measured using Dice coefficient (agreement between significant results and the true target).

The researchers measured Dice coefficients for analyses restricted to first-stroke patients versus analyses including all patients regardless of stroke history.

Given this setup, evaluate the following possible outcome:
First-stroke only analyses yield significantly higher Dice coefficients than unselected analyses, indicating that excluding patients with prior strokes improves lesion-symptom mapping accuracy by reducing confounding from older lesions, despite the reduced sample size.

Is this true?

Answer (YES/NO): NO